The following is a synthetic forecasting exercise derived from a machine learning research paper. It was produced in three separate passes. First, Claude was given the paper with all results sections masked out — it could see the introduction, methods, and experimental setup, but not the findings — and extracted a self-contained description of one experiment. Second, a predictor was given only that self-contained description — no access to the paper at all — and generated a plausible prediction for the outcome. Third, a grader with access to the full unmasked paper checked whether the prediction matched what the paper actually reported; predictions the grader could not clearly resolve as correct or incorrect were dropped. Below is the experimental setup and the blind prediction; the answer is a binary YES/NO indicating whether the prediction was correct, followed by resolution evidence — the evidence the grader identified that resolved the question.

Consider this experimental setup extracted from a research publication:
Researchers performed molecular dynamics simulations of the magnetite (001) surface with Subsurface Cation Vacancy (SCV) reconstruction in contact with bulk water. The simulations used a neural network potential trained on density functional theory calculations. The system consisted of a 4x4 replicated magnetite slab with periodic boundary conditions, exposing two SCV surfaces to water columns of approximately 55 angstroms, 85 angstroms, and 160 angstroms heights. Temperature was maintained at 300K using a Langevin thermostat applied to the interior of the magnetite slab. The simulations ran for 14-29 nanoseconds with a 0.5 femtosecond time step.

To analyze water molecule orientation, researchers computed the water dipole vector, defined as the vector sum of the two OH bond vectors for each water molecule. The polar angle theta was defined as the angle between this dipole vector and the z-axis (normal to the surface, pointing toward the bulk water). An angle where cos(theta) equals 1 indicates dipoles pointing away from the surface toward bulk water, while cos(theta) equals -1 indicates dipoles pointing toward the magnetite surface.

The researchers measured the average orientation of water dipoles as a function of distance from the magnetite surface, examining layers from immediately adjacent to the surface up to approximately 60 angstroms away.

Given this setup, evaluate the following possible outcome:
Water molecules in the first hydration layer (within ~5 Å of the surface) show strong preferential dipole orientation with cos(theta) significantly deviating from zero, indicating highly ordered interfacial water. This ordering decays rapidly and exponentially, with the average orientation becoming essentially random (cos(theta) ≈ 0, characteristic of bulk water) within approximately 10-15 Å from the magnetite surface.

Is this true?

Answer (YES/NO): NO